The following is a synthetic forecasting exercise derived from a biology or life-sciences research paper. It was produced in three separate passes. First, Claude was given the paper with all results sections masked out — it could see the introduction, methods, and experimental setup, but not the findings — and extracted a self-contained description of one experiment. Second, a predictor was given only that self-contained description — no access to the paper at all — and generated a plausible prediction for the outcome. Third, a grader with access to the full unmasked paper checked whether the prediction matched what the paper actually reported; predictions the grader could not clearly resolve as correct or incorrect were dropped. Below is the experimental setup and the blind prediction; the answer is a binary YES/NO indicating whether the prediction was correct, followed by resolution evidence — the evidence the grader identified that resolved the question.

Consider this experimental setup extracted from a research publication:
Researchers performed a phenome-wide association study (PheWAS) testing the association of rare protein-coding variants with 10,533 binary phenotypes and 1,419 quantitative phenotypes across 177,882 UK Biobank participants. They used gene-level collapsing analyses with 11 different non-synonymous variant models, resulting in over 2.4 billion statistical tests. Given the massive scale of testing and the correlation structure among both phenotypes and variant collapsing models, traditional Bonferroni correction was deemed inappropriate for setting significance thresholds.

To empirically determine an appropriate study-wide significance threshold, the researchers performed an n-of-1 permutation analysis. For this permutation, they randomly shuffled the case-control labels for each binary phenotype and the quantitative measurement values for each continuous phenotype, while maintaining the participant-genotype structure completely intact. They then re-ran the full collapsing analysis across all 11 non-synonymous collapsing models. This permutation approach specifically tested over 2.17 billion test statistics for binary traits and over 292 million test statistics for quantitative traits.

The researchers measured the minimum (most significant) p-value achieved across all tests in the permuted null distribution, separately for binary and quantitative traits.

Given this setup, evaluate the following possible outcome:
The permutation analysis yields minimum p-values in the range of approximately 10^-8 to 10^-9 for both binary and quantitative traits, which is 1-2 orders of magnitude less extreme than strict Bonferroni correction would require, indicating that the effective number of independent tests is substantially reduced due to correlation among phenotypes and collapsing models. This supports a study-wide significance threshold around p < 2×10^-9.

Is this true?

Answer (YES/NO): NO